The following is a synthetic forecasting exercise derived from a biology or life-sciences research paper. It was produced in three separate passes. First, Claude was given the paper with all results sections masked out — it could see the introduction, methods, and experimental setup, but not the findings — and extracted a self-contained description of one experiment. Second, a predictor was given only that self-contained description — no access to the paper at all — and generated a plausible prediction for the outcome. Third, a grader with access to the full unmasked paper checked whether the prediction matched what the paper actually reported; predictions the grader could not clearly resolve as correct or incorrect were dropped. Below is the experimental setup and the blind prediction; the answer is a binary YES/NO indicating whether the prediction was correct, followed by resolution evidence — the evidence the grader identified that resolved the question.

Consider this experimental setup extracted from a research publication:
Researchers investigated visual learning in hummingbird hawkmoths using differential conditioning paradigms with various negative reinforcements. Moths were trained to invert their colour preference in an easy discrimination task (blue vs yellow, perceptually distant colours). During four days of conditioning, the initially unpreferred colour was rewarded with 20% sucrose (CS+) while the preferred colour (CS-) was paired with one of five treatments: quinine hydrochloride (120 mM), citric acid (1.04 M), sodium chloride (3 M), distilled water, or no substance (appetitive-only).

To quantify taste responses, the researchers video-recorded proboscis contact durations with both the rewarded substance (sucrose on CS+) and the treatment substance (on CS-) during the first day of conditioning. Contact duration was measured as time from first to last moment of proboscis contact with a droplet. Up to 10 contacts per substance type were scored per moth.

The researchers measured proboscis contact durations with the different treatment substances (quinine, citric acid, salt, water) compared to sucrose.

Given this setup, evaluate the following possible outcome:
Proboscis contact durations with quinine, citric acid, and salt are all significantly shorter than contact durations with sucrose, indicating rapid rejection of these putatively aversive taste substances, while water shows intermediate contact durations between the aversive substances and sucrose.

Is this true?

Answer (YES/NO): NO